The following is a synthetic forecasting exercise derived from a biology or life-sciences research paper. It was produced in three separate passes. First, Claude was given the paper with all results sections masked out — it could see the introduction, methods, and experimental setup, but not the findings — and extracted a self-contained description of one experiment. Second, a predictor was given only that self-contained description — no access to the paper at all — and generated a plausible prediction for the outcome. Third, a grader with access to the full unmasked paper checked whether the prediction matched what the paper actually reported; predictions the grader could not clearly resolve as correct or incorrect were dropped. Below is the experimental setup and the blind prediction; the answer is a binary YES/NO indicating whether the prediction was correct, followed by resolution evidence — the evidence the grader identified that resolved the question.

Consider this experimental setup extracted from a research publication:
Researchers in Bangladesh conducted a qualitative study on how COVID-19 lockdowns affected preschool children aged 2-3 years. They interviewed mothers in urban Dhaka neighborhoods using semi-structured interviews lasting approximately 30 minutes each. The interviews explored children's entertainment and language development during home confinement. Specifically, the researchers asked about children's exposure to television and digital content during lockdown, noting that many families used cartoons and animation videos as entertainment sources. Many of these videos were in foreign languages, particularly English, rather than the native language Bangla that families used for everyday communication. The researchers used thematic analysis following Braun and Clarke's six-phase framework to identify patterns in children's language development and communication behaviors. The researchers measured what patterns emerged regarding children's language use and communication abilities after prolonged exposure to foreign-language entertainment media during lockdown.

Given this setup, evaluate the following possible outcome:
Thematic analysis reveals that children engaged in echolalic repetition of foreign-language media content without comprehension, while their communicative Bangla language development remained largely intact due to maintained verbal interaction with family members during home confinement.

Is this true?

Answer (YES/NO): NO